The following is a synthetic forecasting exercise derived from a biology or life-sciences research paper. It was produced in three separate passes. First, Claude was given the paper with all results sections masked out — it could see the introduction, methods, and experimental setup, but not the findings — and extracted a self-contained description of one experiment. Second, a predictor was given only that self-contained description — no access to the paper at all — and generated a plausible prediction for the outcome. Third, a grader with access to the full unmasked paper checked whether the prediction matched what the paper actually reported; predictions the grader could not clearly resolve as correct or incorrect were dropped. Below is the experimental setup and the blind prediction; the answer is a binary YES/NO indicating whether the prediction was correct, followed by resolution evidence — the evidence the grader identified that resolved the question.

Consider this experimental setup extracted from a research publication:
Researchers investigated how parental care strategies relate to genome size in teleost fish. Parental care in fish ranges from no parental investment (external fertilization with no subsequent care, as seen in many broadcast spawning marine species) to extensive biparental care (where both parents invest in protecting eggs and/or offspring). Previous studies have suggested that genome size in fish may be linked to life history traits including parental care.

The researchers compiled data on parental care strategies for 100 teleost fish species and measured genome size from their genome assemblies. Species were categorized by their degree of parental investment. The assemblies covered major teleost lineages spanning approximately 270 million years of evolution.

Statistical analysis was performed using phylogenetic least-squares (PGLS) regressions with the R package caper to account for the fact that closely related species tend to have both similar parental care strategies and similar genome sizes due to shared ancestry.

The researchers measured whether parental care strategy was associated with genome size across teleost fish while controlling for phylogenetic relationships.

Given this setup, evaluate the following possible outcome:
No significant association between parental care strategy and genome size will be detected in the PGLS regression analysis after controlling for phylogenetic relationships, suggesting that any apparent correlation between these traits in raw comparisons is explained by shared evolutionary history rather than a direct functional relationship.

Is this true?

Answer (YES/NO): NO